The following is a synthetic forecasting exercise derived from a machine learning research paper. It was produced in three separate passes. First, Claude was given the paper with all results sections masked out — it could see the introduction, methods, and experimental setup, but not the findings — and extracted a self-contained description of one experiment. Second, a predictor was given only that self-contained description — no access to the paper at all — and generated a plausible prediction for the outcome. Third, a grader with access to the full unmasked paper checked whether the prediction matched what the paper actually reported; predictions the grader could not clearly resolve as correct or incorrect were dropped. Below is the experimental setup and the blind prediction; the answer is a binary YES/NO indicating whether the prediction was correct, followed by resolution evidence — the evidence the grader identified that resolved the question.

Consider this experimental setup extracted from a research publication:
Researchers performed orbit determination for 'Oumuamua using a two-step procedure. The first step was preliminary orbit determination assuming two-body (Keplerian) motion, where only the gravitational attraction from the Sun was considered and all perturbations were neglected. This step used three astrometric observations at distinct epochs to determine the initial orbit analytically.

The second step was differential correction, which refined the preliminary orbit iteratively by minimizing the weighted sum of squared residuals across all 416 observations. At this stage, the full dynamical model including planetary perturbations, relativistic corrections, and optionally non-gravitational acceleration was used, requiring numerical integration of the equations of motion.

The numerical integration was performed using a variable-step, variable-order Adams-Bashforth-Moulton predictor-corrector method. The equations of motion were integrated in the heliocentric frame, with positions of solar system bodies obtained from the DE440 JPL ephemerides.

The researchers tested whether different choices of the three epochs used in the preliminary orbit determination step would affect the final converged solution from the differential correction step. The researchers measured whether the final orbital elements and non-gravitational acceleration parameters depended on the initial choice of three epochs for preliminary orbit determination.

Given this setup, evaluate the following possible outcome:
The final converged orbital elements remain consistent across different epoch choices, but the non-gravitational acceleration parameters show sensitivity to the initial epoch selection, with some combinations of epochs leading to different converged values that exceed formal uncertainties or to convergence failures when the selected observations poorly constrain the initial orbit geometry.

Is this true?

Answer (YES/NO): NO